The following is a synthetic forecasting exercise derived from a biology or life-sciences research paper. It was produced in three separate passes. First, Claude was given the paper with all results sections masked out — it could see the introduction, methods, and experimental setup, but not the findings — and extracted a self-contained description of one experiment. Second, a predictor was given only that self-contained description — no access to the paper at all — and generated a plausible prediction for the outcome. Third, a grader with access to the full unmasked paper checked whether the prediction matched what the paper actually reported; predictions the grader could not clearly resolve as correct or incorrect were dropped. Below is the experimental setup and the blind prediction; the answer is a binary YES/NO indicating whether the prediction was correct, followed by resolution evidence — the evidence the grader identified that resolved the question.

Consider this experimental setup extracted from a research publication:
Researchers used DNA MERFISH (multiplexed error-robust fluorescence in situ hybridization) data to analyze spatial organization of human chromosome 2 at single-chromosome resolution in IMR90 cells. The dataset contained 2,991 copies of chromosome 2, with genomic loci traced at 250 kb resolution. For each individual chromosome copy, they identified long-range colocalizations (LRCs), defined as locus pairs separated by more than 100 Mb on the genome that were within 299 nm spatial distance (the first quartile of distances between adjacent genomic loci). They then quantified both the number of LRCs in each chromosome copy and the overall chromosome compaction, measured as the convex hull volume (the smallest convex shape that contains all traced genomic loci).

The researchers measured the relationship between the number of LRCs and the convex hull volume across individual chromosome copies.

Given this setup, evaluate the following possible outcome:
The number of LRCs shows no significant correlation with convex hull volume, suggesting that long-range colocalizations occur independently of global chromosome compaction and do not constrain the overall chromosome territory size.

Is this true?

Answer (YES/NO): NO